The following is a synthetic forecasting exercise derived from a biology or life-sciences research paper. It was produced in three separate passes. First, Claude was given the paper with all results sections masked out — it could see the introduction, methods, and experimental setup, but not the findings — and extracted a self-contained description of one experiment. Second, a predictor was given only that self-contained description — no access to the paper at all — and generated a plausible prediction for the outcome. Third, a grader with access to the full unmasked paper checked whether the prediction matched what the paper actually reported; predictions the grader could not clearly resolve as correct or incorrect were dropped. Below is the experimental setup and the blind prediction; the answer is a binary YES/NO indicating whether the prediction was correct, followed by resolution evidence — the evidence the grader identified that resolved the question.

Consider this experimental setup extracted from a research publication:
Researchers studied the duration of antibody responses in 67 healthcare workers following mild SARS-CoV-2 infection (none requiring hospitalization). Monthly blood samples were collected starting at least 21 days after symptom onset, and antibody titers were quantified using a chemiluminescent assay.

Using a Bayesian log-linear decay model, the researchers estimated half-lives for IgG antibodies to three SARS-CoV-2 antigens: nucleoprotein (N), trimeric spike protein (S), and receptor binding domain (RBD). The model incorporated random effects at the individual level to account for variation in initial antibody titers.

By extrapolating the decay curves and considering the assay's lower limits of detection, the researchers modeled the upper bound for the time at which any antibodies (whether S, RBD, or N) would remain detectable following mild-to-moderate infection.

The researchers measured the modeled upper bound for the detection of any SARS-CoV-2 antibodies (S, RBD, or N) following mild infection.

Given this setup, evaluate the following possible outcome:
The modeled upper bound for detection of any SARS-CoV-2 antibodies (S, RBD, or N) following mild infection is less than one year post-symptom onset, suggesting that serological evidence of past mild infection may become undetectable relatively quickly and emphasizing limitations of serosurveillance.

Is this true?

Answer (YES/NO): NO